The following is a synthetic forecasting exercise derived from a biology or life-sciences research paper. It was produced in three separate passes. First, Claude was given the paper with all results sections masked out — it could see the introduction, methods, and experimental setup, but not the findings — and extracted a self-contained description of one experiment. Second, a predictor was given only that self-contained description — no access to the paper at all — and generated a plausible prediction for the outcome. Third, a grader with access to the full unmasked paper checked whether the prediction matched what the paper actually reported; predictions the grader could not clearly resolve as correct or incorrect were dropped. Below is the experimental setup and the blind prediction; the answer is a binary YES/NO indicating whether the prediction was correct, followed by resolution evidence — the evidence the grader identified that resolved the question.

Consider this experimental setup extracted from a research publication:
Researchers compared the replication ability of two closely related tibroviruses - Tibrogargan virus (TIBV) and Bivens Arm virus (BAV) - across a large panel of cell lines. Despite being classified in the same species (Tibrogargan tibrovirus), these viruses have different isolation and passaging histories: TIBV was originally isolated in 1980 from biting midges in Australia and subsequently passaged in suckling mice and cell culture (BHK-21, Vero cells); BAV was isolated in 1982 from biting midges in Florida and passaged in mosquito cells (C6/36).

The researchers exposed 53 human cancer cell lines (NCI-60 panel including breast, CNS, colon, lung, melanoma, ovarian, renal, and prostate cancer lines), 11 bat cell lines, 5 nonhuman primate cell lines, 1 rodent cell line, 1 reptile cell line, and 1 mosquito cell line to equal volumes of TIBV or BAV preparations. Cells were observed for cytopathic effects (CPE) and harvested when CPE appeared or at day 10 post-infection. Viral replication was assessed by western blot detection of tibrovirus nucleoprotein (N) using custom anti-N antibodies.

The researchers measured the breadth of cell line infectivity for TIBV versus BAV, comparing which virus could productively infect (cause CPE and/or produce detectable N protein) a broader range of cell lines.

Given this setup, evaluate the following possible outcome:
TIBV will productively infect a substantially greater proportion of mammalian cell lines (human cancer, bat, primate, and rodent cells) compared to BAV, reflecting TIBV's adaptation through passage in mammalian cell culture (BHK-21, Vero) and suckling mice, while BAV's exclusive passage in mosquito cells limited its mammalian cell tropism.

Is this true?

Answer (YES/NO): YES